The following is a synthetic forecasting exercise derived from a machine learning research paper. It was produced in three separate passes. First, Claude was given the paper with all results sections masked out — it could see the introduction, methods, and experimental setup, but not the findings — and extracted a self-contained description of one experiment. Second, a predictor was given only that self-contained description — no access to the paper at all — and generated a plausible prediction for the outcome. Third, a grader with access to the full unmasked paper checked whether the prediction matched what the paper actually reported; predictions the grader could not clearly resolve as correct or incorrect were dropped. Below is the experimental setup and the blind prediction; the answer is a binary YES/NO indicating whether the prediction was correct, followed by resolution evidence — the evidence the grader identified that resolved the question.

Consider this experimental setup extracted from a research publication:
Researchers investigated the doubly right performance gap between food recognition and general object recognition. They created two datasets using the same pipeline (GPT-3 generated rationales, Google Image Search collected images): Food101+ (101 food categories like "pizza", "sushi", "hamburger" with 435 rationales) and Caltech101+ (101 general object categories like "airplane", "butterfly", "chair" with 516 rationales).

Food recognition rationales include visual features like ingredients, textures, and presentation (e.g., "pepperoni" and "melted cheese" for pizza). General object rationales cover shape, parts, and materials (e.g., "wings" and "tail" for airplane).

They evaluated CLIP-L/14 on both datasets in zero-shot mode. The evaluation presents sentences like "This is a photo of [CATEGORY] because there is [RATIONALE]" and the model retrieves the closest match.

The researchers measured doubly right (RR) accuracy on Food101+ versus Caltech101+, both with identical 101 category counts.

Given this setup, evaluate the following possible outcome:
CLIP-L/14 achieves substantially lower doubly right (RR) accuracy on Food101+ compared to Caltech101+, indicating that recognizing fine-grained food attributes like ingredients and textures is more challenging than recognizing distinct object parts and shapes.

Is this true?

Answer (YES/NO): NO